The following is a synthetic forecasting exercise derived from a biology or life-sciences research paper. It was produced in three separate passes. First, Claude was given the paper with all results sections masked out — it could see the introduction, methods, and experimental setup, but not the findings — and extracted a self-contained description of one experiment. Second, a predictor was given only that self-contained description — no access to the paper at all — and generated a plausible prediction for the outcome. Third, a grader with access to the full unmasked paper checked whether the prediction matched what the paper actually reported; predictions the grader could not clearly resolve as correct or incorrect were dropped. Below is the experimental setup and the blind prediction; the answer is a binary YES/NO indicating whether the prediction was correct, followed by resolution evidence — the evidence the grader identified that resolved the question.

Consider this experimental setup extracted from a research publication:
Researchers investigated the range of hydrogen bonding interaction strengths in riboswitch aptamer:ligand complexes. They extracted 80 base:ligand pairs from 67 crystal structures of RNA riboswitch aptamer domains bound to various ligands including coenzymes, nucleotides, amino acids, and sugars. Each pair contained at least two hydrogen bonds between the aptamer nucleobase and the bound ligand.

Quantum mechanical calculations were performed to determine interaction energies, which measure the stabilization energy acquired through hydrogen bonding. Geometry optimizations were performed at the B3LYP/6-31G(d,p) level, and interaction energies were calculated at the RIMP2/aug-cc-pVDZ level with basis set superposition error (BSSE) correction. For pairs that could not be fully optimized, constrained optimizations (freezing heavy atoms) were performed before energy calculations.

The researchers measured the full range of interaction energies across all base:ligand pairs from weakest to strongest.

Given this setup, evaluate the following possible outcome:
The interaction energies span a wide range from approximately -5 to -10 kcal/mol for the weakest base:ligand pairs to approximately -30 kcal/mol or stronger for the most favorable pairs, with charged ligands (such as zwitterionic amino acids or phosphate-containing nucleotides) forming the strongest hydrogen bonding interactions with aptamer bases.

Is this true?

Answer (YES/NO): NO